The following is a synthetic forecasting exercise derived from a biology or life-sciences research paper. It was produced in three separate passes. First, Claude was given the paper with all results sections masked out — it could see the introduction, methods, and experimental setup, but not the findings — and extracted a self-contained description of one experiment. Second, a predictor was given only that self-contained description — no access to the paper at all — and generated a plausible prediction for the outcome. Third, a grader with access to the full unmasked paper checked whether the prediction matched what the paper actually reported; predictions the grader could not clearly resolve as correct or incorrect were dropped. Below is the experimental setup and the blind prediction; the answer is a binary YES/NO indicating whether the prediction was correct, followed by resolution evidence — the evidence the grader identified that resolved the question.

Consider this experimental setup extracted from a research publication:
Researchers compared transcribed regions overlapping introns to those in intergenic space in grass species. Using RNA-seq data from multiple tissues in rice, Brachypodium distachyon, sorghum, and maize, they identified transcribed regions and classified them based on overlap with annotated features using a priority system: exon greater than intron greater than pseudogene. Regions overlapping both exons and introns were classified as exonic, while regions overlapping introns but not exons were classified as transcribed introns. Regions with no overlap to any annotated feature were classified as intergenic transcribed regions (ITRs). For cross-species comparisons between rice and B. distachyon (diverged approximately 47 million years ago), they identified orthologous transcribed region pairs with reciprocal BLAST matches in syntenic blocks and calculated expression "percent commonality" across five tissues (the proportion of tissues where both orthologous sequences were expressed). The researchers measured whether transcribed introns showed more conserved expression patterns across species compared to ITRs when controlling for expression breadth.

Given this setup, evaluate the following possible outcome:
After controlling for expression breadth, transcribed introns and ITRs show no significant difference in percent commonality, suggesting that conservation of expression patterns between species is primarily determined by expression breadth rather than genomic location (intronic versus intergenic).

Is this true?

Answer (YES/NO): NO